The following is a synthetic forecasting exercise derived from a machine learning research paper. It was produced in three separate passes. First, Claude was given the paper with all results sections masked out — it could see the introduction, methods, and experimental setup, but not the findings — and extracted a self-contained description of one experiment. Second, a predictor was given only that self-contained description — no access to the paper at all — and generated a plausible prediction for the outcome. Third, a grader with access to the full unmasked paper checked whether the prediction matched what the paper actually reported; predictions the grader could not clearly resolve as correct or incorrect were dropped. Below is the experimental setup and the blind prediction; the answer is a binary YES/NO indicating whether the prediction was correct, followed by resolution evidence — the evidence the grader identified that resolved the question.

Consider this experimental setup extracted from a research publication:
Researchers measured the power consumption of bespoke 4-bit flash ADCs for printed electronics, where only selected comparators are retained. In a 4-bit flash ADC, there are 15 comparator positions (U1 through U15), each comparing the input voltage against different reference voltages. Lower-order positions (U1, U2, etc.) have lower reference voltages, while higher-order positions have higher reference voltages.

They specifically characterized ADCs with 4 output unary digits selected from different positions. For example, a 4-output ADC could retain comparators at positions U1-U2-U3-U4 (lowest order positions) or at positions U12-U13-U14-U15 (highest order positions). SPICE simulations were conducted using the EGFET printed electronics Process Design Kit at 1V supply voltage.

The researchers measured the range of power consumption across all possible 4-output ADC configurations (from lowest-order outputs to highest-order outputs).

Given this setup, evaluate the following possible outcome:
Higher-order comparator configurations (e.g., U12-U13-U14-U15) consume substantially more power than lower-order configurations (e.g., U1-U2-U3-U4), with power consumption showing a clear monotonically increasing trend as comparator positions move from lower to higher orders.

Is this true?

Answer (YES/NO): YES